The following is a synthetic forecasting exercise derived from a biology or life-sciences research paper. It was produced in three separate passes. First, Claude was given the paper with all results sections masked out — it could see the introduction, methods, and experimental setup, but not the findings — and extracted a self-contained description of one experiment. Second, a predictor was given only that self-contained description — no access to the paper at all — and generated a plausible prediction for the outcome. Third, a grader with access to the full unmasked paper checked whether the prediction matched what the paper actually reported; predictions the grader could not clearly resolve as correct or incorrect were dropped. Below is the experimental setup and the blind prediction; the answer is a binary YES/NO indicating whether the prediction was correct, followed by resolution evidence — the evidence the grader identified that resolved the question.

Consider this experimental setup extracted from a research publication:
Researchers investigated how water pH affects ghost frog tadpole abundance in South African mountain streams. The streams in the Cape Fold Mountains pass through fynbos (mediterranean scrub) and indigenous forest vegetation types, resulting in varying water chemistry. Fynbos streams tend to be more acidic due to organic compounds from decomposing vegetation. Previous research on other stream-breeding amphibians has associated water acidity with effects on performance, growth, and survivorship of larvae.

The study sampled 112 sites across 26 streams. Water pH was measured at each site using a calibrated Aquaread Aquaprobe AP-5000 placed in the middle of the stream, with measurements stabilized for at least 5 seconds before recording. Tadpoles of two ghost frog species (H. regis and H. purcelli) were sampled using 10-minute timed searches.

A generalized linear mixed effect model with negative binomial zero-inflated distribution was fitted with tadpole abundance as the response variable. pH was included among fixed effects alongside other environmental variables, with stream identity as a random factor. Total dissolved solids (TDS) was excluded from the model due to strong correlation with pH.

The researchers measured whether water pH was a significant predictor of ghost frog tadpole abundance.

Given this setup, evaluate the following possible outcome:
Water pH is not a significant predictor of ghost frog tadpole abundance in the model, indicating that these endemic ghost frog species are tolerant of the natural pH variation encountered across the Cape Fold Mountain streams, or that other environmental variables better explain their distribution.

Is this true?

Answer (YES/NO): NO